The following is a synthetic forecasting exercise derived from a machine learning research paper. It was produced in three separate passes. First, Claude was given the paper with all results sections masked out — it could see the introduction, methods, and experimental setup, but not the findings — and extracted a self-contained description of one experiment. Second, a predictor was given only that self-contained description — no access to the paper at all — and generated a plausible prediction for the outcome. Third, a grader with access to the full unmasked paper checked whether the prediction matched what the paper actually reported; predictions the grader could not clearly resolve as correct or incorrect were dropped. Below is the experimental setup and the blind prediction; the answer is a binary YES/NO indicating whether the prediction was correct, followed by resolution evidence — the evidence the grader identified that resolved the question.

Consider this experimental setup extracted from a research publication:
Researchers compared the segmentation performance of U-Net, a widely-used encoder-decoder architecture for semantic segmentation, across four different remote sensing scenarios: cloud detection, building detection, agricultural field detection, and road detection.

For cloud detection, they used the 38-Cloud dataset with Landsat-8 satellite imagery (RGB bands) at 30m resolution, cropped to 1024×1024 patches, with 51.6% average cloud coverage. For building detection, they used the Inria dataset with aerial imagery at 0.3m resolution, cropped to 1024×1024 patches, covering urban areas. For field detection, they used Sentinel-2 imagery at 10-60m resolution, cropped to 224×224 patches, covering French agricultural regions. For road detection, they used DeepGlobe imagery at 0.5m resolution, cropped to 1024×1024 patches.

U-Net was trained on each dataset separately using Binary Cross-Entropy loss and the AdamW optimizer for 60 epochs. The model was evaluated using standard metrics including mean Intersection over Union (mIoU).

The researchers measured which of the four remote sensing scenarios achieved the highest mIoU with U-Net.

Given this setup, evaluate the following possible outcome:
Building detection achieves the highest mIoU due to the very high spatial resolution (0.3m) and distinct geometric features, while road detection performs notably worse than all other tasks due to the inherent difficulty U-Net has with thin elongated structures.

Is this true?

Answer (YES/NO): NO